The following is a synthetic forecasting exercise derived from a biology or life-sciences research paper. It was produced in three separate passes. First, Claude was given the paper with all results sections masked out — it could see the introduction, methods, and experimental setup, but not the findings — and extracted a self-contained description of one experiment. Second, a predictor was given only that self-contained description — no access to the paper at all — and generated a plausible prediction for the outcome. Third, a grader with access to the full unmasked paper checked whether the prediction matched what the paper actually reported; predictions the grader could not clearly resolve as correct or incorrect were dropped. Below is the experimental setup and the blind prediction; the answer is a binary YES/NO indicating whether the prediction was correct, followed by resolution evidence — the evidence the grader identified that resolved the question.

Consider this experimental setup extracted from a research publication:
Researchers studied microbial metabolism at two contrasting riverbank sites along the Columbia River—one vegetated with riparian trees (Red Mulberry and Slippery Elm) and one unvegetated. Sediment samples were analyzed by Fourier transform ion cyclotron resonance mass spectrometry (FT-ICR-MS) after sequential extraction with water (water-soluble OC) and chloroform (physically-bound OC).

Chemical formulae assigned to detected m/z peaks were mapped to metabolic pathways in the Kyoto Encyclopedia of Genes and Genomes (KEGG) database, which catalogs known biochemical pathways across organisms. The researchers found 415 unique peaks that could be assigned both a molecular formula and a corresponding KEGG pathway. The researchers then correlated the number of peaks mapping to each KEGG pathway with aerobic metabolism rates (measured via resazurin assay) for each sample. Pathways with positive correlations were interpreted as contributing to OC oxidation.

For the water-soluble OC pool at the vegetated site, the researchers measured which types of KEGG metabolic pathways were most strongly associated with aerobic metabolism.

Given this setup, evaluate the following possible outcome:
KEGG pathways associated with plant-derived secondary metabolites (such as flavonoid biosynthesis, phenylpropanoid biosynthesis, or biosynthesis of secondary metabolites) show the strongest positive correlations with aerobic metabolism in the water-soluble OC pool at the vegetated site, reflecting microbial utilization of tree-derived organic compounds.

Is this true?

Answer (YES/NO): YES